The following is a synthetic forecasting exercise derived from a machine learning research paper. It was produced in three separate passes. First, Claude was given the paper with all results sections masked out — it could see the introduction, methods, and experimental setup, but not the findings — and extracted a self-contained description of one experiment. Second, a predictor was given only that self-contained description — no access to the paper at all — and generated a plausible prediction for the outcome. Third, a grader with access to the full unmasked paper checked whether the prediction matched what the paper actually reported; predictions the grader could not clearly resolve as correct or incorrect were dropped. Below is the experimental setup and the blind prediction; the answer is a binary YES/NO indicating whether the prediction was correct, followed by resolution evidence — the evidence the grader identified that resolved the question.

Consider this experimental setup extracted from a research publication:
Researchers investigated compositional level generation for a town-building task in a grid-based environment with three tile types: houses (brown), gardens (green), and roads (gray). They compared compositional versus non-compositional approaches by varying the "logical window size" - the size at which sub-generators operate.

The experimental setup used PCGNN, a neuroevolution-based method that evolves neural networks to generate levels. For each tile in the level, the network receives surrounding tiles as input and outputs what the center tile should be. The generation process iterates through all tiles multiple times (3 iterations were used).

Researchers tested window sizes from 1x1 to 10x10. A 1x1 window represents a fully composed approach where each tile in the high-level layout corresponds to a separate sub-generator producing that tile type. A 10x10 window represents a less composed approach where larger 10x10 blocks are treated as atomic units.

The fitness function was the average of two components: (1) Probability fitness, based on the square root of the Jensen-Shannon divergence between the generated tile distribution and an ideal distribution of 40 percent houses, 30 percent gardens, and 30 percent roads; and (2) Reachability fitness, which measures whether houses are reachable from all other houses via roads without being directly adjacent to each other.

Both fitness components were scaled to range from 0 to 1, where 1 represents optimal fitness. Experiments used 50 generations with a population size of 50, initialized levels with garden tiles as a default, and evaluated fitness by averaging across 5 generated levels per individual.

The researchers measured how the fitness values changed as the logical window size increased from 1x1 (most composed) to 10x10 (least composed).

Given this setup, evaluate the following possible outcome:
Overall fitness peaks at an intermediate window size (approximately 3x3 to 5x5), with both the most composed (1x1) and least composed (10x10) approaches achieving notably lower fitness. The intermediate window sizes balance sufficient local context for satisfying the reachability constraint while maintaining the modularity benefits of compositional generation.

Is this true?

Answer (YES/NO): NO